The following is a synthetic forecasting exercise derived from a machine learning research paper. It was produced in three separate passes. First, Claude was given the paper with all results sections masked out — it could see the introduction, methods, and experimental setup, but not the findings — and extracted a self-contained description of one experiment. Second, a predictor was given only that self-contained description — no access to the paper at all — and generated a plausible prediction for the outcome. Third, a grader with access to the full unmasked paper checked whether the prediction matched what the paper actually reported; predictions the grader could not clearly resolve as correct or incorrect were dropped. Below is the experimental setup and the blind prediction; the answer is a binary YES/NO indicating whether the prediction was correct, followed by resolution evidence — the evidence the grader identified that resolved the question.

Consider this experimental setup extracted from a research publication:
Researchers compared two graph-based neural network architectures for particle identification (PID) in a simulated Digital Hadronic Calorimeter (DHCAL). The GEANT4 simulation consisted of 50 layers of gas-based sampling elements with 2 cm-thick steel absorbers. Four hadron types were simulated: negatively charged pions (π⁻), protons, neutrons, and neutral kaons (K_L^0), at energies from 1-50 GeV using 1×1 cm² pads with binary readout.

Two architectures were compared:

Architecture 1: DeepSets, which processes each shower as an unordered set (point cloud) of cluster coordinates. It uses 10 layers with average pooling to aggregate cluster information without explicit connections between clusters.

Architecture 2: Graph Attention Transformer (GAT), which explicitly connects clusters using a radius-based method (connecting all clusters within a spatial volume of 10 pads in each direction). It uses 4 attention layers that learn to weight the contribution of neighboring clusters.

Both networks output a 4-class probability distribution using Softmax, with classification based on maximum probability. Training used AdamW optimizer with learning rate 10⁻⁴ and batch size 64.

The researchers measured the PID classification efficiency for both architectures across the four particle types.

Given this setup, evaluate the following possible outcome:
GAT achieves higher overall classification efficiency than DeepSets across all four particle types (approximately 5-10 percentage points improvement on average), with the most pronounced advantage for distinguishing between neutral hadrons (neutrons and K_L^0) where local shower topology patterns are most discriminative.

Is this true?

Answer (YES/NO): NO